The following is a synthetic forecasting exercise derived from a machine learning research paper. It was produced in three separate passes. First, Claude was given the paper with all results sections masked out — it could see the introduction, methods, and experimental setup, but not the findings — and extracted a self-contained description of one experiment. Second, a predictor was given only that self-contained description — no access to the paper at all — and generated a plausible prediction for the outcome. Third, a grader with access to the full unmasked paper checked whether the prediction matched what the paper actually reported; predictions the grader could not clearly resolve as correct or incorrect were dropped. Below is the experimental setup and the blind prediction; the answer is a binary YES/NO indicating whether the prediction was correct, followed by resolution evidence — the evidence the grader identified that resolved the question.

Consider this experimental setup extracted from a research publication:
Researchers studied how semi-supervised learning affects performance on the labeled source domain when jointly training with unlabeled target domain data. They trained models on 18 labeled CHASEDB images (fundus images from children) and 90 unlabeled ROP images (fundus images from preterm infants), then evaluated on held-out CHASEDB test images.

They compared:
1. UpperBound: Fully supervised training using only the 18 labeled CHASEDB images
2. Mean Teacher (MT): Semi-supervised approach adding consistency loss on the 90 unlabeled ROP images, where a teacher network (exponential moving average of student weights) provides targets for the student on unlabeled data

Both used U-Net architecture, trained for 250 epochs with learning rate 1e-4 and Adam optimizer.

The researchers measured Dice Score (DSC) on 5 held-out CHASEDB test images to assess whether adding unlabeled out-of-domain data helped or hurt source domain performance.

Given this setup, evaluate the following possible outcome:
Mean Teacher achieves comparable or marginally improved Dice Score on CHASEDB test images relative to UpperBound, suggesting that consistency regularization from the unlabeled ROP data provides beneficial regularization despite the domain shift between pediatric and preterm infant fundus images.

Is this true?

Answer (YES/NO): NO